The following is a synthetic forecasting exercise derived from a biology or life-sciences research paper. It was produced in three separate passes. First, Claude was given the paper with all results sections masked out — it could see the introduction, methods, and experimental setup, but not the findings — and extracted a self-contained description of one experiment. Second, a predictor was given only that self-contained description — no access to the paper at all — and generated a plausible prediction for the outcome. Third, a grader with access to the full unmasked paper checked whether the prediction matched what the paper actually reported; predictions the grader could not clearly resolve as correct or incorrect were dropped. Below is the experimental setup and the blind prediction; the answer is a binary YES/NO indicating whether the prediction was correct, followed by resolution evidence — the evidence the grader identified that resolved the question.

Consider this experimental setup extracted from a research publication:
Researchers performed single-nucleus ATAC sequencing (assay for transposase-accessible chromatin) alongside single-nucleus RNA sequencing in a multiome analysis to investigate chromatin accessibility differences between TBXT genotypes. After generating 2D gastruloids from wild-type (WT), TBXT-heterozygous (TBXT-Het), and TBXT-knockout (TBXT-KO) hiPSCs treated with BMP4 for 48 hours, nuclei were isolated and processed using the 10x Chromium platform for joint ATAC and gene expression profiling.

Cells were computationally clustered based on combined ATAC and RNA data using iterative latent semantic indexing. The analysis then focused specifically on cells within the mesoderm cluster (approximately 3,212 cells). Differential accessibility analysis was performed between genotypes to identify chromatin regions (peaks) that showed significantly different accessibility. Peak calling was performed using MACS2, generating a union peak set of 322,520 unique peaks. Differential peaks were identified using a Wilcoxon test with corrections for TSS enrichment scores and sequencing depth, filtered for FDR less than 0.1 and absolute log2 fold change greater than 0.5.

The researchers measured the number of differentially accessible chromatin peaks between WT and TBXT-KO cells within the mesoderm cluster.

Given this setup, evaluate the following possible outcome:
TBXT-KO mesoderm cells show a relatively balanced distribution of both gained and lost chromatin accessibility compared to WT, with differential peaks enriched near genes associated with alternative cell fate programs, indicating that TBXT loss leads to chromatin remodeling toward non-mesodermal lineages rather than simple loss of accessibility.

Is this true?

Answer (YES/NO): NO